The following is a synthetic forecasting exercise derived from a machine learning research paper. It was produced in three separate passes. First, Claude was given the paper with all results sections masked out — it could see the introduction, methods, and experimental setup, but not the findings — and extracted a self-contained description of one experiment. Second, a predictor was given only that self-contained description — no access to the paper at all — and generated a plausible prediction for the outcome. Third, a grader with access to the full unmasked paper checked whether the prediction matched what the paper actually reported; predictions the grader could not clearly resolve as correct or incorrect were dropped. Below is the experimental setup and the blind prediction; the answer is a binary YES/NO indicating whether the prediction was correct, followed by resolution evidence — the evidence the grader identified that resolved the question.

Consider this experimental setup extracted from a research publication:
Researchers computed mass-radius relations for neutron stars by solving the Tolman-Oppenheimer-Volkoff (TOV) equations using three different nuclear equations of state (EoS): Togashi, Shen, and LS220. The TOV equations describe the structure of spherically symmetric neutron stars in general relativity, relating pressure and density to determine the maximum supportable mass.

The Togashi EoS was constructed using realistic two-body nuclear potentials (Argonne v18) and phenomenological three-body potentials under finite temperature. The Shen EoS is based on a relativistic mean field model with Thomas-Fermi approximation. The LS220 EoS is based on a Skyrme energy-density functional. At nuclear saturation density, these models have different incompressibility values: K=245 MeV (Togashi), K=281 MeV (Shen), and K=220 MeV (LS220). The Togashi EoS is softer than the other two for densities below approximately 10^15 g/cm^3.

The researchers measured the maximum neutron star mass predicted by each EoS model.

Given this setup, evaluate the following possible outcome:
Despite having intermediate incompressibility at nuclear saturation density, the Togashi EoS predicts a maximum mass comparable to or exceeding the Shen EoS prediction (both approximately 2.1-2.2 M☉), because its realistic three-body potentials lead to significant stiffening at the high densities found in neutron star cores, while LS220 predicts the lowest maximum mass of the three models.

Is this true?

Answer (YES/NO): YES